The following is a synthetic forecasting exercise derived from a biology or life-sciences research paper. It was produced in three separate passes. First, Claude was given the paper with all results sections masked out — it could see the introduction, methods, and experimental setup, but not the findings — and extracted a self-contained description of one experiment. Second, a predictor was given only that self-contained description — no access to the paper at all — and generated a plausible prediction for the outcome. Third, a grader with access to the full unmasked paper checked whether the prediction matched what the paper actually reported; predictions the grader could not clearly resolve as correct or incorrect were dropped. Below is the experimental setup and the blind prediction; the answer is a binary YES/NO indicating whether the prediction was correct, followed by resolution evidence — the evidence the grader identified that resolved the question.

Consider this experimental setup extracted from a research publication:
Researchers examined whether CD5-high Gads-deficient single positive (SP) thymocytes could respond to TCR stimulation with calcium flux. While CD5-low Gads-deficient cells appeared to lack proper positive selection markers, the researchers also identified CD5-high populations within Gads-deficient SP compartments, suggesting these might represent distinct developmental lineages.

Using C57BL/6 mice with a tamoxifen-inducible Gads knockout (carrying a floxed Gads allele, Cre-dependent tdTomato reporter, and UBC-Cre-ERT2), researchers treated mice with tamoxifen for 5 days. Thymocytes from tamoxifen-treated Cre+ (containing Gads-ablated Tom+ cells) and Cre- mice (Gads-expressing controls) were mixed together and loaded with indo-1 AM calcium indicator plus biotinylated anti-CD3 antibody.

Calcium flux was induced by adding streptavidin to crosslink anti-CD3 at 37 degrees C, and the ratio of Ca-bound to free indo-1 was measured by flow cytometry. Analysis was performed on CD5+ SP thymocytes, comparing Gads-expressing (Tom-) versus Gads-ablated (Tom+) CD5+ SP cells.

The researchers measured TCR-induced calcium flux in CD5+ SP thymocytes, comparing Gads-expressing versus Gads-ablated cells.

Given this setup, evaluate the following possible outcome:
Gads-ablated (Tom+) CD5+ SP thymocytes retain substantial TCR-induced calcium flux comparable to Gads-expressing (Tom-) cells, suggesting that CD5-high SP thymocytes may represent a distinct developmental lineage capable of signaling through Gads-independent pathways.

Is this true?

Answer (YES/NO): NO